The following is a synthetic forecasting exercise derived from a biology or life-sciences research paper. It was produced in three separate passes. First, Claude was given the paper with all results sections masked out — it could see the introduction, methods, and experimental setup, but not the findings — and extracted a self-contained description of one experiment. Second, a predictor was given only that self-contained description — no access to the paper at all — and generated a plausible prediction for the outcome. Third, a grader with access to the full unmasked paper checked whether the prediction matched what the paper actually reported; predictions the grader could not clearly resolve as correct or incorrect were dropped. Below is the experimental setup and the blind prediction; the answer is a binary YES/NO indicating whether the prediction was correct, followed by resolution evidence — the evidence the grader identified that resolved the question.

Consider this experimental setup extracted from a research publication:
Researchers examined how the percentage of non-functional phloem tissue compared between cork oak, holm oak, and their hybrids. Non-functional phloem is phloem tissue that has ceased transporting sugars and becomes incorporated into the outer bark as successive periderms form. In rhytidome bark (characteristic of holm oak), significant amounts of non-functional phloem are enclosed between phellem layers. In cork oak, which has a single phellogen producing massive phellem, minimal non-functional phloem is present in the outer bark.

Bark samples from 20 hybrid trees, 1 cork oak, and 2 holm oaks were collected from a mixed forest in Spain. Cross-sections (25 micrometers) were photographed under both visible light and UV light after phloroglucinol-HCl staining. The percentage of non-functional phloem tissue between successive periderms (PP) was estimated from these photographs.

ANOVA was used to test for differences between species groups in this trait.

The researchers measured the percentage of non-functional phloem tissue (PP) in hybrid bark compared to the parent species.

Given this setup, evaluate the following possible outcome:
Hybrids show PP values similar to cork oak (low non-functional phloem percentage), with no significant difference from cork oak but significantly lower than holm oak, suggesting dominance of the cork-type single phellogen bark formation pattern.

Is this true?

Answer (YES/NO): NO